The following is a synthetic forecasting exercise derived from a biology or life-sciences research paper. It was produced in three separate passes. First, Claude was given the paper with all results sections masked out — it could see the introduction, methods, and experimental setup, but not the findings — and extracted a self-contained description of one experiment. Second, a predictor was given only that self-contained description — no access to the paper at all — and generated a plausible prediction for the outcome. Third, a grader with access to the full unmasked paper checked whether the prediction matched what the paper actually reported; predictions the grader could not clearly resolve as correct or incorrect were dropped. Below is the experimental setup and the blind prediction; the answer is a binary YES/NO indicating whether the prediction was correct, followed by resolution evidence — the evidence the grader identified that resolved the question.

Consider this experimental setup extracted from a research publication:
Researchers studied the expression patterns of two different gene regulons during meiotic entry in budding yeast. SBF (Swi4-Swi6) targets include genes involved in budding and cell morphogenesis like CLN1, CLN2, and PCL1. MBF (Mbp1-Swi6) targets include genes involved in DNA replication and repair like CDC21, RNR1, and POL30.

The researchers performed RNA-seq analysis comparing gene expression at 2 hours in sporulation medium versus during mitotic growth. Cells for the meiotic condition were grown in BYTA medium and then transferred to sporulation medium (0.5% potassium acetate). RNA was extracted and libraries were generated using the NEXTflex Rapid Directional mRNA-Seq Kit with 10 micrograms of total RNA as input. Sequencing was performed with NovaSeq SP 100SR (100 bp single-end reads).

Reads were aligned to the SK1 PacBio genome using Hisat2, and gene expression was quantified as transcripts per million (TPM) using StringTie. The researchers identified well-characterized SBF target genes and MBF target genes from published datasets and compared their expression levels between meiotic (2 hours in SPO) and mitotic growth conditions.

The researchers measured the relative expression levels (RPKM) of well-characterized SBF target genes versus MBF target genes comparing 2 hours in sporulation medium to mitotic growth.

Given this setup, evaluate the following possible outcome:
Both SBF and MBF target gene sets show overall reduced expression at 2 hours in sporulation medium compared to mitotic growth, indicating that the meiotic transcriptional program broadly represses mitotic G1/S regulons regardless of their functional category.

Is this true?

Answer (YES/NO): NO